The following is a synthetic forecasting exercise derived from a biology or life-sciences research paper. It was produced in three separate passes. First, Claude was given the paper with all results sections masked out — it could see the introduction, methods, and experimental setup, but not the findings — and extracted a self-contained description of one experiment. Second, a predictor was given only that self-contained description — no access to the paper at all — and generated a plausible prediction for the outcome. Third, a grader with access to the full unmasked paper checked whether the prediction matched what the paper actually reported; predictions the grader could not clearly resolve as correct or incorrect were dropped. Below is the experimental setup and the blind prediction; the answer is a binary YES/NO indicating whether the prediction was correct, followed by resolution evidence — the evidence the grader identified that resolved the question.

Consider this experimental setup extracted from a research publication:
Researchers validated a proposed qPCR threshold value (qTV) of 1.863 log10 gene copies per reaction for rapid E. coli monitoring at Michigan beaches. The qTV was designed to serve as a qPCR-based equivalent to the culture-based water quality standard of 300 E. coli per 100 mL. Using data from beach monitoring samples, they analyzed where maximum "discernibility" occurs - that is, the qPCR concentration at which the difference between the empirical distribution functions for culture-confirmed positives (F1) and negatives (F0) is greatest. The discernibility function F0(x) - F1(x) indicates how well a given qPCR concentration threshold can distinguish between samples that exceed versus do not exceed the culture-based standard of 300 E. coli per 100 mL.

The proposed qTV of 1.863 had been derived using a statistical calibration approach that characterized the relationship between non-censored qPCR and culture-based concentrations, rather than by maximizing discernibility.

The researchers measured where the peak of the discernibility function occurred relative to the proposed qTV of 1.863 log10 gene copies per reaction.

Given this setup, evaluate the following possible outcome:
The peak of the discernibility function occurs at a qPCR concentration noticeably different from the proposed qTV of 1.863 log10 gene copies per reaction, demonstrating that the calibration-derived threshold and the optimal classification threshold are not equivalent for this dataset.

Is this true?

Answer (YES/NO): YES